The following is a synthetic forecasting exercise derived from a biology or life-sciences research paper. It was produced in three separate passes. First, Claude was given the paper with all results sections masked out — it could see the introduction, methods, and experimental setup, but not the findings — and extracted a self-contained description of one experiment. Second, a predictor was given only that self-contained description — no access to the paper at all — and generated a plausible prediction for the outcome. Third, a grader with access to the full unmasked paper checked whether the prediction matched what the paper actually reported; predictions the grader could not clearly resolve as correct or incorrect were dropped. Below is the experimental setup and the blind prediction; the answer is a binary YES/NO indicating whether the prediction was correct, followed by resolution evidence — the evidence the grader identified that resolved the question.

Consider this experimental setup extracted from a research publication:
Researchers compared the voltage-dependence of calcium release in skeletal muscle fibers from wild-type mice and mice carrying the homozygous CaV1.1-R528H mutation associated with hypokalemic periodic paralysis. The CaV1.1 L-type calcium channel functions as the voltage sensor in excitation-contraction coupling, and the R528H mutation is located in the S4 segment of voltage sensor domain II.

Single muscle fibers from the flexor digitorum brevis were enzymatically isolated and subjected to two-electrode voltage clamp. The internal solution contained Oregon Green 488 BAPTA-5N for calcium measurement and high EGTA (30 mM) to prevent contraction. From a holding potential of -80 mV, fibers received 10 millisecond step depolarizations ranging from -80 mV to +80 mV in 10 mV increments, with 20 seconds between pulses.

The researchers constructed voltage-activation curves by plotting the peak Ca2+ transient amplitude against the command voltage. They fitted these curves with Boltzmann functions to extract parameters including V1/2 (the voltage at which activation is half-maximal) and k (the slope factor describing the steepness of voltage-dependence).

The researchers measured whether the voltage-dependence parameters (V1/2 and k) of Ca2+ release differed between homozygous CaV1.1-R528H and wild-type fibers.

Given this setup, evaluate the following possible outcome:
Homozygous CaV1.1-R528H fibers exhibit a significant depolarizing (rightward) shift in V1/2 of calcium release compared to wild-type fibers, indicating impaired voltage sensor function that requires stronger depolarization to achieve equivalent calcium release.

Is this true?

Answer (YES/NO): NO